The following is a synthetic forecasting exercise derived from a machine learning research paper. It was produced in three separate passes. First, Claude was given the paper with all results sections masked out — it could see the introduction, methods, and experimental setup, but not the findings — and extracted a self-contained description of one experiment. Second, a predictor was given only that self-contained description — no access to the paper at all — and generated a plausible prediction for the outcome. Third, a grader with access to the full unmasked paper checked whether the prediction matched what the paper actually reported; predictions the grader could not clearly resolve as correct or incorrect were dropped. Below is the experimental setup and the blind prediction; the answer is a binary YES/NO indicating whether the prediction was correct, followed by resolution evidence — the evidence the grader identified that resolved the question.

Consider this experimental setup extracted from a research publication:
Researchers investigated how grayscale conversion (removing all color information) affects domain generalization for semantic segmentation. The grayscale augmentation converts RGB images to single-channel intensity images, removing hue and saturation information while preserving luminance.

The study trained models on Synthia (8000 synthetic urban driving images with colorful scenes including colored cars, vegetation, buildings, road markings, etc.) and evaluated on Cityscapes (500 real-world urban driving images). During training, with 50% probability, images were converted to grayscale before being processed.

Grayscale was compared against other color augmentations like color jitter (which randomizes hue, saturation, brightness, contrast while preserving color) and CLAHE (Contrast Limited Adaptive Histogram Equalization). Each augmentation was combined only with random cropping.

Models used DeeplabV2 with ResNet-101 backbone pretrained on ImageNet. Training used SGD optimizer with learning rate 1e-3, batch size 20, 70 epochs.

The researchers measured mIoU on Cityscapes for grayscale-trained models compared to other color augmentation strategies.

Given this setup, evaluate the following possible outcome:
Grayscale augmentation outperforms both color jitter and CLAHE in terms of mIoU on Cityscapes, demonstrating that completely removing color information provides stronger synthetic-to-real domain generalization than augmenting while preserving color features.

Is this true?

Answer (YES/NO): NO